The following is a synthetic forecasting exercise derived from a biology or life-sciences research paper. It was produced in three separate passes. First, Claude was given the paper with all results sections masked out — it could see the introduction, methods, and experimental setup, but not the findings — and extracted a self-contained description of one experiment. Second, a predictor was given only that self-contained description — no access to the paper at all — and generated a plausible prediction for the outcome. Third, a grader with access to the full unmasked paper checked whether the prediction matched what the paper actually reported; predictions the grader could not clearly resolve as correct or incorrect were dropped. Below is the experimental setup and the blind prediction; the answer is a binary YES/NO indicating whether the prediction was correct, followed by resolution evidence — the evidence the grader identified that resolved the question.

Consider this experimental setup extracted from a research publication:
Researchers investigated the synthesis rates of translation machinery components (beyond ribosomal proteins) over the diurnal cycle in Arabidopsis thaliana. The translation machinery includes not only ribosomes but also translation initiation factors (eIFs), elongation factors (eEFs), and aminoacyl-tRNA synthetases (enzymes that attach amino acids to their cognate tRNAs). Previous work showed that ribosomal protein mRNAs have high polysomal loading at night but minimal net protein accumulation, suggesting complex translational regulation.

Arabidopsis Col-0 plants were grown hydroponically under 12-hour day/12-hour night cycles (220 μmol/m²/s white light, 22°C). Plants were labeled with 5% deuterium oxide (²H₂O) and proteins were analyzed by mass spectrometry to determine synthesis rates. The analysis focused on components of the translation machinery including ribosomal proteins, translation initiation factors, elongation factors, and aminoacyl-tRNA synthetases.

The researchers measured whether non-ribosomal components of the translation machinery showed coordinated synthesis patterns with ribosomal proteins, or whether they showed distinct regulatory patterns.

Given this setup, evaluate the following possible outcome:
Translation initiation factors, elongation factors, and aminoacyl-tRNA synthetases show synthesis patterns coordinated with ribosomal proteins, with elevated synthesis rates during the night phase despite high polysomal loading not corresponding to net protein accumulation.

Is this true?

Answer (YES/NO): NO